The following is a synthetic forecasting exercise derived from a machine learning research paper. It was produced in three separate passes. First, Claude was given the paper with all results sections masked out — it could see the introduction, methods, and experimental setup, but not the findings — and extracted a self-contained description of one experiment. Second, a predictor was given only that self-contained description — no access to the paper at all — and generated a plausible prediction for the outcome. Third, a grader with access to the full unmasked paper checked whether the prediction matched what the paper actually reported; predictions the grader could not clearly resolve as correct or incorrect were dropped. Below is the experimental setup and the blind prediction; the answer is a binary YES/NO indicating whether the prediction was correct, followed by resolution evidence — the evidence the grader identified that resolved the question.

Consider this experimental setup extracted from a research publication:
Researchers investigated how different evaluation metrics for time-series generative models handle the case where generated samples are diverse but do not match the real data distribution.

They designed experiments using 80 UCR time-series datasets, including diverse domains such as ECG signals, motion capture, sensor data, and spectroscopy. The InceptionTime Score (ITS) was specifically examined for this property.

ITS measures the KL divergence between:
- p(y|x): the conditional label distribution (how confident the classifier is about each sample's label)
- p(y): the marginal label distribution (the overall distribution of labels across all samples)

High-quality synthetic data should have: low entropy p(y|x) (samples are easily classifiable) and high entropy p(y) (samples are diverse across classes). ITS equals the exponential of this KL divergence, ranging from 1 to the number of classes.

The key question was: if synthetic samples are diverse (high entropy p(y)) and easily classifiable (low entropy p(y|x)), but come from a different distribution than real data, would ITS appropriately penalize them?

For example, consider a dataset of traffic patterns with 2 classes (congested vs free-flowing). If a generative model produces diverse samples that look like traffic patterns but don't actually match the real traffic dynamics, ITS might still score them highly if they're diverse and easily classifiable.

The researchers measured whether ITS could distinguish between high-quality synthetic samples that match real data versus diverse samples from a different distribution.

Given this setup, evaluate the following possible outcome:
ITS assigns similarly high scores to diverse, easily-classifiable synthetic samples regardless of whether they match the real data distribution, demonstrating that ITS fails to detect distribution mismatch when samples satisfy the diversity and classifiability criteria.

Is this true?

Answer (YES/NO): YES